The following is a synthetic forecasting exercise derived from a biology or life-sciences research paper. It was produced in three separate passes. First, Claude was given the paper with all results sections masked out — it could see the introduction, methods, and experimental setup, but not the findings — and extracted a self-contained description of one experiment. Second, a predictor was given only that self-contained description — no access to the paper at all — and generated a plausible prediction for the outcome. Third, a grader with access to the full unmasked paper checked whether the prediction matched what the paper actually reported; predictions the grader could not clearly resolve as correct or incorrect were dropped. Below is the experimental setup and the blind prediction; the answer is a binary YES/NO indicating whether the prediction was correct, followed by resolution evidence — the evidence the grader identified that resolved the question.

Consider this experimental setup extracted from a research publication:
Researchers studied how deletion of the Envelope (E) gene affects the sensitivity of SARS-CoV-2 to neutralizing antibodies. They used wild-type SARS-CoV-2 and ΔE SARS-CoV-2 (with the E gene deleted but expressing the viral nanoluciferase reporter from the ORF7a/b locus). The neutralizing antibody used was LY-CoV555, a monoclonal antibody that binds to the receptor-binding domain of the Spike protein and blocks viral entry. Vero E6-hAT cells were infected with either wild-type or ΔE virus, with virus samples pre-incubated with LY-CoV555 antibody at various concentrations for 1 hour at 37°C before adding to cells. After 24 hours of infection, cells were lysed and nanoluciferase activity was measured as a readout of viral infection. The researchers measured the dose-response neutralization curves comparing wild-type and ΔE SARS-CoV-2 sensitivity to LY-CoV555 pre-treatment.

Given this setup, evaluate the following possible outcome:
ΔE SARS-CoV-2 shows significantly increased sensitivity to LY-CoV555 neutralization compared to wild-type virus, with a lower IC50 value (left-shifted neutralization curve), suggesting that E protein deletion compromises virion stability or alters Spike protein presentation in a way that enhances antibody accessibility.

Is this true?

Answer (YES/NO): NO